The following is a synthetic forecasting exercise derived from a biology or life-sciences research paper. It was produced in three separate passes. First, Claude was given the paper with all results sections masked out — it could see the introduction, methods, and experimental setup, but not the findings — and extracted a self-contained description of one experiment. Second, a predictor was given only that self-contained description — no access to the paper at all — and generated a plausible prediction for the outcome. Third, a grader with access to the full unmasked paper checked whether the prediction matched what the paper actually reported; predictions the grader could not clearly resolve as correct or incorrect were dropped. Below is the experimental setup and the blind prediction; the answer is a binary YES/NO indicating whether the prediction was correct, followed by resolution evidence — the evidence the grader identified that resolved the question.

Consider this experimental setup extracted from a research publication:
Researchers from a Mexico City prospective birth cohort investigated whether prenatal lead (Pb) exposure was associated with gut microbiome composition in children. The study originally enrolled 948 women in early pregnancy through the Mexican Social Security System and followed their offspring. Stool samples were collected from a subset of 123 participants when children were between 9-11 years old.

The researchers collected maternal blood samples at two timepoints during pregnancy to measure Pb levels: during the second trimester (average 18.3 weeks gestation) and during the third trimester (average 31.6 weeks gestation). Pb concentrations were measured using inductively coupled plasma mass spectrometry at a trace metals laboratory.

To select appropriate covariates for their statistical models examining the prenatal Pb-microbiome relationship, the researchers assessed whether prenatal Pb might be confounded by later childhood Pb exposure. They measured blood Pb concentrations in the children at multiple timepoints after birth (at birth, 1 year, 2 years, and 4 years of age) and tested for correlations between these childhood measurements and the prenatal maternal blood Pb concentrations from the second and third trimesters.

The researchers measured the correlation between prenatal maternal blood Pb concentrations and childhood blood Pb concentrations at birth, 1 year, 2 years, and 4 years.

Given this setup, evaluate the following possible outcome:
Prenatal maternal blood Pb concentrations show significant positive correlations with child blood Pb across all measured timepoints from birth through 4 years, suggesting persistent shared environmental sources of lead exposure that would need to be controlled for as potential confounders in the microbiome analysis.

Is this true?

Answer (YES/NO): NO